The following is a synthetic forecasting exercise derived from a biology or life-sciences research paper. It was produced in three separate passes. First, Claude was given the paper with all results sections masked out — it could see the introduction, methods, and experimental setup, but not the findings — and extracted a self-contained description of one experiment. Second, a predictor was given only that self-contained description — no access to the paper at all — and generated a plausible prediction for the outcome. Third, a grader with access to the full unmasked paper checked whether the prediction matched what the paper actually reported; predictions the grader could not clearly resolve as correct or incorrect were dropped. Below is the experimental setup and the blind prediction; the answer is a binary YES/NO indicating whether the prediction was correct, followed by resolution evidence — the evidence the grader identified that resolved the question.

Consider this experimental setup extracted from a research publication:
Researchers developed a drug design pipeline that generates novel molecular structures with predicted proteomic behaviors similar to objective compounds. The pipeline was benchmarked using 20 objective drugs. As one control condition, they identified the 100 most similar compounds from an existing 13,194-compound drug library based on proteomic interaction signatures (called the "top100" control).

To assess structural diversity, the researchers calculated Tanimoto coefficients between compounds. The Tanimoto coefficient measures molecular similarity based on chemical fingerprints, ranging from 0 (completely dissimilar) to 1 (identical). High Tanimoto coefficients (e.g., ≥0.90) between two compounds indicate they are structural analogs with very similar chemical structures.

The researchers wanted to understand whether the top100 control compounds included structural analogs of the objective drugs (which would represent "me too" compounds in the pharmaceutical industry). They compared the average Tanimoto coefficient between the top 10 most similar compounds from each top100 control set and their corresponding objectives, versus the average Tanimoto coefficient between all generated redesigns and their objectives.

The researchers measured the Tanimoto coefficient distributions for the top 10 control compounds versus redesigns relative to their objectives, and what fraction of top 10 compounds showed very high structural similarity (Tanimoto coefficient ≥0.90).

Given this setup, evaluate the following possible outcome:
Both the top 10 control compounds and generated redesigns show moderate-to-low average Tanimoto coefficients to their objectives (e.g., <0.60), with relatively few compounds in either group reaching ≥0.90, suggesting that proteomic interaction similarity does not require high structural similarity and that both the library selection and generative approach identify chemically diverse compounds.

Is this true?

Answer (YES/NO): YES